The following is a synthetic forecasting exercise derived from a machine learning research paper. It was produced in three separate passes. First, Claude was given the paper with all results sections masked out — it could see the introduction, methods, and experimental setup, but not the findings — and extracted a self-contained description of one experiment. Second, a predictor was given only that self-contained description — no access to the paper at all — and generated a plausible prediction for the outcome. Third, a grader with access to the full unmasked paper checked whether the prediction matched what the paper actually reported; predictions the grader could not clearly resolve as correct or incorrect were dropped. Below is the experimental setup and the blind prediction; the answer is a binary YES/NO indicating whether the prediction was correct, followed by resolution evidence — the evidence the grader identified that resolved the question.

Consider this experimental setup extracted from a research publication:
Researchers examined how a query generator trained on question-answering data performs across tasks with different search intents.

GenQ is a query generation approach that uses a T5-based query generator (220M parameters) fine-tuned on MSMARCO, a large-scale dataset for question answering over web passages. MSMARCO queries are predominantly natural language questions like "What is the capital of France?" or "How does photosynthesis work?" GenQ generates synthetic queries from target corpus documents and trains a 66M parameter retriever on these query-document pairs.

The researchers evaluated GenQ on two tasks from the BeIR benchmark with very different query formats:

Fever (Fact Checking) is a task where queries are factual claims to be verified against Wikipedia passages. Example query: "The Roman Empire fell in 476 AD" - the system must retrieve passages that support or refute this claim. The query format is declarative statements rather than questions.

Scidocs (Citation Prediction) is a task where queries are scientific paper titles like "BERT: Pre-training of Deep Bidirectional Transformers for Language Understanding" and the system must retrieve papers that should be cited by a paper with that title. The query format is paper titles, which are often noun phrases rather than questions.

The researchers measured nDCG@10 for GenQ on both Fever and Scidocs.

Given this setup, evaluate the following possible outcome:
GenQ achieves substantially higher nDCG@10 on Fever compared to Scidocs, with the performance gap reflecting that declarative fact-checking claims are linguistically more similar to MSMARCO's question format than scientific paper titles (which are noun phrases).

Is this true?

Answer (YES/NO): NO